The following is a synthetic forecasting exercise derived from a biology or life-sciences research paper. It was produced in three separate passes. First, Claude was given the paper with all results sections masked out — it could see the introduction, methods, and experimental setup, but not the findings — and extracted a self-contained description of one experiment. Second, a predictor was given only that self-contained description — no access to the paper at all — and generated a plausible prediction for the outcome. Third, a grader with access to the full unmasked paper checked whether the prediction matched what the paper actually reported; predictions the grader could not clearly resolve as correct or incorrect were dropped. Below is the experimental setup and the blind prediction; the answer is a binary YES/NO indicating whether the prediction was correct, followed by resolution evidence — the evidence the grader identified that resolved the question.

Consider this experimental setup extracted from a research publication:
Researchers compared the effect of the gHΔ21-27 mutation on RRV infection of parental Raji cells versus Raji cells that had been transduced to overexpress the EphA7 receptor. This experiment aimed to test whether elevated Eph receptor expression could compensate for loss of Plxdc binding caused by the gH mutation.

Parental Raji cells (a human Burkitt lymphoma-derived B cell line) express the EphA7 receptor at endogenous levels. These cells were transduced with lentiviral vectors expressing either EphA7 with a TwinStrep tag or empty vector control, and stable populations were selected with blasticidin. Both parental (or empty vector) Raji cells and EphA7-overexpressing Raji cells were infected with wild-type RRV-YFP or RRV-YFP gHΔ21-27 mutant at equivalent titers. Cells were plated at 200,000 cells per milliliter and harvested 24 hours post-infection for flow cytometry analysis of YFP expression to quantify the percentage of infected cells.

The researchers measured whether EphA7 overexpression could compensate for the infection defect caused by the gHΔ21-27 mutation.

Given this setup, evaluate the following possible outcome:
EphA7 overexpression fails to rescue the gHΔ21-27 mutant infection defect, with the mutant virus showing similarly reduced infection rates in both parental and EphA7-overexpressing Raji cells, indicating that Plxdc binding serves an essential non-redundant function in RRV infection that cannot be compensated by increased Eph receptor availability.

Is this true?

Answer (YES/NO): NO